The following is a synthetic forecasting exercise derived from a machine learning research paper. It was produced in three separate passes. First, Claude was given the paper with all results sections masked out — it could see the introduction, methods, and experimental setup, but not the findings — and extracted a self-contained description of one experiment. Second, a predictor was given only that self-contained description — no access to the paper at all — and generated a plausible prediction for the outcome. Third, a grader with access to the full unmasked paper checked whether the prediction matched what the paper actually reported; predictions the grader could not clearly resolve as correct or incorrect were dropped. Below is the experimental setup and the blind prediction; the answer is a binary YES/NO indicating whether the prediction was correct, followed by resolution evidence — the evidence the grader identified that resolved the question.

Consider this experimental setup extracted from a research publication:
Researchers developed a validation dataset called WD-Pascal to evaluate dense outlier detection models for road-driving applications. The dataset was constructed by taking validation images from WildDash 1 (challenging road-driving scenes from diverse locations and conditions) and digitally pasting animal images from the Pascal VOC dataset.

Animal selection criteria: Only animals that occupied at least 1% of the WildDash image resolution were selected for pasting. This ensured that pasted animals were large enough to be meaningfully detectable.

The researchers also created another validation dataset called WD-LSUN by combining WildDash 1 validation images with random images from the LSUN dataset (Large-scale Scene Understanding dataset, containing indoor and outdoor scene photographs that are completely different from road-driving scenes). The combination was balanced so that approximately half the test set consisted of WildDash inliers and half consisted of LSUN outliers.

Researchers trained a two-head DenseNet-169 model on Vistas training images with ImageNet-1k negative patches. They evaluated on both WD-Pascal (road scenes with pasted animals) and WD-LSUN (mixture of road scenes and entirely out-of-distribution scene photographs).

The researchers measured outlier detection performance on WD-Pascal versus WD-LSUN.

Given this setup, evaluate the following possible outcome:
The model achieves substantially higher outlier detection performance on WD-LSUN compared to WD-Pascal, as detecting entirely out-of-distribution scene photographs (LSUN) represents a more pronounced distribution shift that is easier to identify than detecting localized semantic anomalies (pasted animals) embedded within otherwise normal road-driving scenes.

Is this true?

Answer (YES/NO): YES